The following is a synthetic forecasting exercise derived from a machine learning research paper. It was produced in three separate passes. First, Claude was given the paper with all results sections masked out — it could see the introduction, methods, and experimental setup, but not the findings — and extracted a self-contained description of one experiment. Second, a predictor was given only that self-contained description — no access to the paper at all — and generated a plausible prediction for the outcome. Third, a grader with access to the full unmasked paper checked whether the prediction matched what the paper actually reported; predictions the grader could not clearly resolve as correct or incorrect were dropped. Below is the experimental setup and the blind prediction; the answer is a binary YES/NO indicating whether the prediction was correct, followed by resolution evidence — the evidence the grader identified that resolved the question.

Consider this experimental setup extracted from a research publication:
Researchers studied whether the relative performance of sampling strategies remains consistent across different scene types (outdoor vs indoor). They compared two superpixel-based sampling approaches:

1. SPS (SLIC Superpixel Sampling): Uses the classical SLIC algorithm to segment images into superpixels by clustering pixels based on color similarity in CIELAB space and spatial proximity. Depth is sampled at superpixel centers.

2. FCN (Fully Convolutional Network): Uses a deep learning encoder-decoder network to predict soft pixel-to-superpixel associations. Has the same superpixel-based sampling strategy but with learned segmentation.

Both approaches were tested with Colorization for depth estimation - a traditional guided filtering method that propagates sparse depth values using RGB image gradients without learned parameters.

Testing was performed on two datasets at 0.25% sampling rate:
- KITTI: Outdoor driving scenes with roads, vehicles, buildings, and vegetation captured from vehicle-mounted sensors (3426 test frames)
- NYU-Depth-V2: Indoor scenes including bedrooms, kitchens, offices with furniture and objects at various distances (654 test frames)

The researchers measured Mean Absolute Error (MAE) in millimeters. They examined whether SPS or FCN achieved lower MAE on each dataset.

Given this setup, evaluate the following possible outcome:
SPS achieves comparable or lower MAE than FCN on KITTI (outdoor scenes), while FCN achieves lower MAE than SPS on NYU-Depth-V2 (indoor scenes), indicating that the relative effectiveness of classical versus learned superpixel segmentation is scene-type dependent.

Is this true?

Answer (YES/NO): NO